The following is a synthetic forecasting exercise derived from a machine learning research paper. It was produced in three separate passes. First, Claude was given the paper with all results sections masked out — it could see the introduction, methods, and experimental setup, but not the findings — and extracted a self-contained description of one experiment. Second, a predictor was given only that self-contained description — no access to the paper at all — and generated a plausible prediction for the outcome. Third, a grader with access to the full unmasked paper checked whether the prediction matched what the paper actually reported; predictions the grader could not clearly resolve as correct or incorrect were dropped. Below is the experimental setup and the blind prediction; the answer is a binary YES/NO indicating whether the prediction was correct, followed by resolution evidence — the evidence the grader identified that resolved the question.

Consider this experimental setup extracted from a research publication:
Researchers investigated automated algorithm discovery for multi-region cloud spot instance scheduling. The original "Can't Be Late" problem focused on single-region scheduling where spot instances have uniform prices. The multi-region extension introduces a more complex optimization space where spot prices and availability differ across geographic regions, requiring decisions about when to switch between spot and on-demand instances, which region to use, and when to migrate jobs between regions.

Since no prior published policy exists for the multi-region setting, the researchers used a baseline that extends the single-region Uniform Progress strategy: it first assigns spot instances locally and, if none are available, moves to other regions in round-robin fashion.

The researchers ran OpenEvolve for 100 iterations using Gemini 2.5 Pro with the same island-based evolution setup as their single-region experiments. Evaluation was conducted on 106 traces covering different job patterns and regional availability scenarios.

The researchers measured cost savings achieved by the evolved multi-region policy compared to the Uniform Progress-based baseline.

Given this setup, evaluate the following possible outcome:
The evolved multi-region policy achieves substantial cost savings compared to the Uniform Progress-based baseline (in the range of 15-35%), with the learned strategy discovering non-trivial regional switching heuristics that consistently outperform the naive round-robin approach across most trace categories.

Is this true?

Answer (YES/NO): YES